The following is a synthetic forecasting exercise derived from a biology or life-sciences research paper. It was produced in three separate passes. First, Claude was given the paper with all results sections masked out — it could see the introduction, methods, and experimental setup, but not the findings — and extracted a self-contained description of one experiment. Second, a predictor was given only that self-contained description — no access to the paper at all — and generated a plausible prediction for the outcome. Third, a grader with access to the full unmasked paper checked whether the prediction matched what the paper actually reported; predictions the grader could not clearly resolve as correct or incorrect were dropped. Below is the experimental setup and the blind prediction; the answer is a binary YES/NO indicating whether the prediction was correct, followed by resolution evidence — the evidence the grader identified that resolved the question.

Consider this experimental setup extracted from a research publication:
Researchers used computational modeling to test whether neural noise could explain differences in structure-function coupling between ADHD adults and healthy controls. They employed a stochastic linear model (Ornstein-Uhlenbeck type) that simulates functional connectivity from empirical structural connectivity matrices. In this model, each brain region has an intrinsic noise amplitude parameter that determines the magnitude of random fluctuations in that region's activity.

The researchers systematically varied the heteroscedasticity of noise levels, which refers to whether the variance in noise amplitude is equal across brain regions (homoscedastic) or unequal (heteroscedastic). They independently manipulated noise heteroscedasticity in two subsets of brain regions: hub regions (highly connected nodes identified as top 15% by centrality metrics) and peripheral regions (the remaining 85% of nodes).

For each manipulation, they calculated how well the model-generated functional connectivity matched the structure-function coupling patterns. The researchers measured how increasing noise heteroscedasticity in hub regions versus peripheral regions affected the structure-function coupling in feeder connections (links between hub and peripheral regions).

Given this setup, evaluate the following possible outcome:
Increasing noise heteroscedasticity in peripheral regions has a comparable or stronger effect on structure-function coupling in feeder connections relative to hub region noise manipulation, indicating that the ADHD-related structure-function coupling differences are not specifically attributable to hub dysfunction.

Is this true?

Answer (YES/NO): YES